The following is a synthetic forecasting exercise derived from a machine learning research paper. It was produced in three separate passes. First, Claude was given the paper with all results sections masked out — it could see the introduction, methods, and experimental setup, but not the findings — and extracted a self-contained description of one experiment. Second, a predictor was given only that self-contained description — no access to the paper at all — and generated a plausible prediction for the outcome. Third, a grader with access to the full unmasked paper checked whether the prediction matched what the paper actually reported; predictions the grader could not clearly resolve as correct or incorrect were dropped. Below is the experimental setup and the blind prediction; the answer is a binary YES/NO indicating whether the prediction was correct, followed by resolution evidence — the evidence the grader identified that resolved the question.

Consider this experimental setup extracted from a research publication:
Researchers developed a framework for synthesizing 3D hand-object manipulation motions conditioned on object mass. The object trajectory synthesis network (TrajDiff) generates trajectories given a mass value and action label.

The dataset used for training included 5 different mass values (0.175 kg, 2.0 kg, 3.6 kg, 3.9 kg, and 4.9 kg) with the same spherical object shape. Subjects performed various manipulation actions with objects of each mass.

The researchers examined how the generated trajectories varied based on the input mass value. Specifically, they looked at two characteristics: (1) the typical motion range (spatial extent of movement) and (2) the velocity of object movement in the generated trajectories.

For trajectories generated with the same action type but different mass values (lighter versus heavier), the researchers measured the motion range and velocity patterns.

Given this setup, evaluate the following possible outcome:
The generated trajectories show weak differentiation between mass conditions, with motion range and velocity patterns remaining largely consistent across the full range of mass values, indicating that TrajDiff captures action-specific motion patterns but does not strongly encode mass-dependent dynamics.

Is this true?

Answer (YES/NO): NO